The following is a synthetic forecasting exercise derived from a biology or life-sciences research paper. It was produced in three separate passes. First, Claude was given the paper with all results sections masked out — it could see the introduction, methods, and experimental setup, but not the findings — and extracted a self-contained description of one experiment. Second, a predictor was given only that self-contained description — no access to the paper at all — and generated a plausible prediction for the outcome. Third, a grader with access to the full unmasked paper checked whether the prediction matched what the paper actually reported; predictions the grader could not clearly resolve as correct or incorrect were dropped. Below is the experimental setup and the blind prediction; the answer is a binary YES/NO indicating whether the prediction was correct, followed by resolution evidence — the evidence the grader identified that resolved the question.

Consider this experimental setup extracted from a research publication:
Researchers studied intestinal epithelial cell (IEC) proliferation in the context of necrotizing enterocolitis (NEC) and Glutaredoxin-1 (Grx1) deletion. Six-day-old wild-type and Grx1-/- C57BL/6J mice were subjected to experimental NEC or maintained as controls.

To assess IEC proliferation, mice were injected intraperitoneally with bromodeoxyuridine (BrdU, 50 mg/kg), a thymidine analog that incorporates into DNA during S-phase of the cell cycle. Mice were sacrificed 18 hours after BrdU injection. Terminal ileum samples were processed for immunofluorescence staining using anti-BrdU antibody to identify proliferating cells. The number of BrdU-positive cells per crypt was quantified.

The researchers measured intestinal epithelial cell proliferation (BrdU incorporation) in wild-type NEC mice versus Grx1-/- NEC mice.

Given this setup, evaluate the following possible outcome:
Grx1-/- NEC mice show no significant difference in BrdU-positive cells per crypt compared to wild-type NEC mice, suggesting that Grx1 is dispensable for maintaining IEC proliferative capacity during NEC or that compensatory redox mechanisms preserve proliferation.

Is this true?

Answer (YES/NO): NO